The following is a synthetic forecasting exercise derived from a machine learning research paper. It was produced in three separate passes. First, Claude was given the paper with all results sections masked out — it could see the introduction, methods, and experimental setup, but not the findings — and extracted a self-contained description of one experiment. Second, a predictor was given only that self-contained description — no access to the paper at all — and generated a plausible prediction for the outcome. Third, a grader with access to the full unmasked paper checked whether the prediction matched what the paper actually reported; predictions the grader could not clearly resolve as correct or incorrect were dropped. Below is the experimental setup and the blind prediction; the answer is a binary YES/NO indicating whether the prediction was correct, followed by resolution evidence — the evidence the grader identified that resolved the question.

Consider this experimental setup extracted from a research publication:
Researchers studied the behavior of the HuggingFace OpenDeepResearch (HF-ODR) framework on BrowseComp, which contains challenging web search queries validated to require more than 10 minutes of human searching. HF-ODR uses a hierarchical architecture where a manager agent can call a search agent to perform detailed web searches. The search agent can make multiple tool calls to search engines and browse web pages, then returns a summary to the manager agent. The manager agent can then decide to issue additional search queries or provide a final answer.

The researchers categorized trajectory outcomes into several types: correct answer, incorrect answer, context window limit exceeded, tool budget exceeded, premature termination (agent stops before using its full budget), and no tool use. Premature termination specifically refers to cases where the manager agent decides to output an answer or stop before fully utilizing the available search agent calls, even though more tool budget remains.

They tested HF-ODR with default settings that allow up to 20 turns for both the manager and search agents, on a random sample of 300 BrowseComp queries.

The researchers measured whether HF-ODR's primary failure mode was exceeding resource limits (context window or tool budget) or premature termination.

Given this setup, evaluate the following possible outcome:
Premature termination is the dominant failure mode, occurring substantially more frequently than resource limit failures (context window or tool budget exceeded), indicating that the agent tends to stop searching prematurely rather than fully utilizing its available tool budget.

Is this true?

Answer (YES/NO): YES